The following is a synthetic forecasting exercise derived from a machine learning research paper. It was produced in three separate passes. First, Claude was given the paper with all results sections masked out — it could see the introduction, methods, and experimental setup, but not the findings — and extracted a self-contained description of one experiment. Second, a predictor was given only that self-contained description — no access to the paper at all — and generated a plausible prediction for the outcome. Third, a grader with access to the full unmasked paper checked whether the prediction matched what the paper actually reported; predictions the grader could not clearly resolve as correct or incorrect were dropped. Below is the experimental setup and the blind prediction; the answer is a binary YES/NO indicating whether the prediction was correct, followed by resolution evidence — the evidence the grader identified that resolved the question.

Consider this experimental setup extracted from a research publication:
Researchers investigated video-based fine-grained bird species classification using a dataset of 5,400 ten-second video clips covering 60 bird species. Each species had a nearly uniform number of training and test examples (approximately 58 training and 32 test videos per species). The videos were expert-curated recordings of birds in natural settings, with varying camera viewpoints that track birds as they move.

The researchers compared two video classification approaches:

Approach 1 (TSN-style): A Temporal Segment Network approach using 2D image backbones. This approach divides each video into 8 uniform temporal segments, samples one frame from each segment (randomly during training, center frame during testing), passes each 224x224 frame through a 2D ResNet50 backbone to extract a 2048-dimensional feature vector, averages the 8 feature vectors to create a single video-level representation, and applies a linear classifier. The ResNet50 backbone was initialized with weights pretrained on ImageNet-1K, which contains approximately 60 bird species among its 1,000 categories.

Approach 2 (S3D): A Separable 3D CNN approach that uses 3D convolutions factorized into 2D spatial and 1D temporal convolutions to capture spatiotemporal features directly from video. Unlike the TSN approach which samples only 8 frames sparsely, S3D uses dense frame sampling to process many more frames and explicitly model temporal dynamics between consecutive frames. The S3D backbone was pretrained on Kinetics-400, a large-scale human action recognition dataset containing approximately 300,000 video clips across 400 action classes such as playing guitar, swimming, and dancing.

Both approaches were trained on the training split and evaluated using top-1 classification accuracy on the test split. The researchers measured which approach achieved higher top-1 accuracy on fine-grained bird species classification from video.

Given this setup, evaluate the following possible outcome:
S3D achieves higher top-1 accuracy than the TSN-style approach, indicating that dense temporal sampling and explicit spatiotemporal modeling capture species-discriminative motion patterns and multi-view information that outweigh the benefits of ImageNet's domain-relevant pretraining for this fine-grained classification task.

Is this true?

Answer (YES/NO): NO